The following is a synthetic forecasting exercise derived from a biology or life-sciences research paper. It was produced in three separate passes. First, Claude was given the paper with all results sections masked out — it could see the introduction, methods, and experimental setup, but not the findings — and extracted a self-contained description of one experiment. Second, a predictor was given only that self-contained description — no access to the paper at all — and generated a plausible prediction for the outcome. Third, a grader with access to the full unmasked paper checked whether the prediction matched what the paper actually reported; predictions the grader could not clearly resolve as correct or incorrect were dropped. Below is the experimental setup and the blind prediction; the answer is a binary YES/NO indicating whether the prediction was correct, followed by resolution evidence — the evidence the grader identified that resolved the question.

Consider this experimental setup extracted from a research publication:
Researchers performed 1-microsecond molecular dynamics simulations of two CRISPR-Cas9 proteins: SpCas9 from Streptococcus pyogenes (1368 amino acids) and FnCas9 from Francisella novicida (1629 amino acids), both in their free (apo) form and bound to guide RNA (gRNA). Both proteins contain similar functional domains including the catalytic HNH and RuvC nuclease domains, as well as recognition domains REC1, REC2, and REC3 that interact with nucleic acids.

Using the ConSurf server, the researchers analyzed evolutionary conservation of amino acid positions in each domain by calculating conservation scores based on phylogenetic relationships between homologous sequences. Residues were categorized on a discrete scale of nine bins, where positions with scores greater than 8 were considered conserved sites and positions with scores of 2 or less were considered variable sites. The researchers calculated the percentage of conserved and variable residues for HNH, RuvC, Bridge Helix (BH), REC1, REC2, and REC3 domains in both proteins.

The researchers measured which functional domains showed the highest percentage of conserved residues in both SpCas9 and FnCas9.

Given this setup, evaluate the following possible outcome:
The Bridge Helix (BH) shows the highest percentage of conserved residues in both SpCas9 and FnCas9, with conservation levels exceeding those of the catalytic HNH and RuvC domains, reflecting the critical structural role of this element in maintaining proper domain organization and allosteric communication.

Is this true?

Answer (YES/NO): YES